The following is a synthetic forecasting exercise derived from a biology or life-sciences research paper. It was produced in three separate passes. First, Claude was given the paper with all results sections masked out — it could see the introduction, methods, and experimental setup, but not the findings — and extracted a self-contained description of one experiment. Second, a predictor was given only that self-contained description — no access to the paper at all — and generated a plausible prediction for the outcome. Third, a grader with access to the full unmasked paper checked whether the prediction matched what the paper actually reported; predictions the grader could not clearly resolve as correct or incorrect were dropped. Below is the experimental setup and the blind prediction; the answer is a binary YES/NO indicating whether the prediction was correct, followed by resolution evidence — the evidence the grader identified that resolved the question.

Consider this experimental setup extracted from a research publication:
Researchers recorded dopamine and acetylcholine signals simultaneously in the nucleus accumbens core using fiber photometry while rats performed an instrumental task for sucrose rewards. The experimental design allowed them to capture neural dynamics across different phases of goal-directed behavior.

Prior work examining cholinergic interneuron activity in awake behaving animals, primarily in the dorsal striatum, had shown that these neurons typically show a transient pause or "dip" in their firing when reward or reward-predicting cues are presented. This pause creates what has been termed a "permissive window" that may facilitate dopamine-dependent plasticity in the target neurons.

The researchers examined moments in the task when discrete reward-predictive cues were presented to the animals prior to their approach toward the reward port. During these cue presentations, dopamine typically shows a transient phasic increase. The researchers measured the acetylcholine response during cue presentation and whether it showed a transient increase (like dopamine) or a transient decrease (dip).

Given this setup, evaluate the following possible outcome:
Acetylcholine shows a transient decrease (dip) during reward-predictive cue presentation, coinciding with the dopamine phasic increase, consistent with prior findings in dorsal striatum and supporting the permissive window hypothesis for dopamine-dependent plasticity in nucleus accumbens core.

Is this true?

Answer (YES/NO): NO